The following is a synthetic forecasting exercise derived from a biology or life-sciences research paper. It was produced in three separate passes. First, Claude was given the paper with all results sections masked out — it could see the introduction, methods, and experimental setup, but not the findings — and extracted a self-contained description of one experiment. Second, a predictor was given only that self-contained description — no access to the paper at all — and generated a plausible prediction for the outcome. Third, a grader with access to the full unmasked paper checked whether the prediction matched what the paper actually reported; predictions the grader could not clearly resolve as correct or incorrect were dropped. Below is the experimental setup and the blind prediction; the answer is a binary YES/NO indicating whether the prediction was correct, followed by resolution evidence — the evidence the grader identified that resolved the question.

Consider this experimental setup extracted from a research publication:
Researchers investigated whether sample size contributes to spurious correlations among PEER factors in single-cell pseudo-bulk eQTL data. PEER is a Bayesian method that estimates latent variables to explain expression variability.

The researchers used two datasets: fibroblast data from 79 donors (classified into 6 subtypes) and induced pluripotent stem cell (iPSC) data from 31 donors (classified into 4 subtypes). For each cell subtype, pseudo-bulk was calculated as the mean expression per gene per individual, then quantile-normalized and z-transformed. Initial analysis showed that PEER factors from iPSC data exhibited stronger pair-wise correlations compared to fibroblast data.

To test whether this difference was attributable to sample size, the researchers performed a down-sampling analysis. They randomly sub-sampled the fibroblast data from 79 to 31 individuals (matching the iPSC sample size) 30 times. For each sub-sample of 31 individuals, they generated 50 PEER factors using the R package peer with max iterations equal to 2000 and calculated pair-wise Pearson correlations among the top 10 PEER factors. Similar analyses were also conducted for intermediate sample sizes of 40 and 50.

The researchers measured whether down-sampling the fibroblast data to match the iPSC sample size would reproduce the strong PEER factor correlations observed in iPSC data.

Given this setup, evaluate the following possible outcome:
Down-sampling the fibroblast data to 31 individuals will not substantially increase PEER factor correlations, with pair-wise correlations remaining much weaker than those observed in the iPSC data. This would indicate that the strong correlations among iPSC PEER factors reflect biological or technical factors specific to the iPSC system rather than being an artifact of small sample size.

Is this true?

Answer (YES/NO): NO